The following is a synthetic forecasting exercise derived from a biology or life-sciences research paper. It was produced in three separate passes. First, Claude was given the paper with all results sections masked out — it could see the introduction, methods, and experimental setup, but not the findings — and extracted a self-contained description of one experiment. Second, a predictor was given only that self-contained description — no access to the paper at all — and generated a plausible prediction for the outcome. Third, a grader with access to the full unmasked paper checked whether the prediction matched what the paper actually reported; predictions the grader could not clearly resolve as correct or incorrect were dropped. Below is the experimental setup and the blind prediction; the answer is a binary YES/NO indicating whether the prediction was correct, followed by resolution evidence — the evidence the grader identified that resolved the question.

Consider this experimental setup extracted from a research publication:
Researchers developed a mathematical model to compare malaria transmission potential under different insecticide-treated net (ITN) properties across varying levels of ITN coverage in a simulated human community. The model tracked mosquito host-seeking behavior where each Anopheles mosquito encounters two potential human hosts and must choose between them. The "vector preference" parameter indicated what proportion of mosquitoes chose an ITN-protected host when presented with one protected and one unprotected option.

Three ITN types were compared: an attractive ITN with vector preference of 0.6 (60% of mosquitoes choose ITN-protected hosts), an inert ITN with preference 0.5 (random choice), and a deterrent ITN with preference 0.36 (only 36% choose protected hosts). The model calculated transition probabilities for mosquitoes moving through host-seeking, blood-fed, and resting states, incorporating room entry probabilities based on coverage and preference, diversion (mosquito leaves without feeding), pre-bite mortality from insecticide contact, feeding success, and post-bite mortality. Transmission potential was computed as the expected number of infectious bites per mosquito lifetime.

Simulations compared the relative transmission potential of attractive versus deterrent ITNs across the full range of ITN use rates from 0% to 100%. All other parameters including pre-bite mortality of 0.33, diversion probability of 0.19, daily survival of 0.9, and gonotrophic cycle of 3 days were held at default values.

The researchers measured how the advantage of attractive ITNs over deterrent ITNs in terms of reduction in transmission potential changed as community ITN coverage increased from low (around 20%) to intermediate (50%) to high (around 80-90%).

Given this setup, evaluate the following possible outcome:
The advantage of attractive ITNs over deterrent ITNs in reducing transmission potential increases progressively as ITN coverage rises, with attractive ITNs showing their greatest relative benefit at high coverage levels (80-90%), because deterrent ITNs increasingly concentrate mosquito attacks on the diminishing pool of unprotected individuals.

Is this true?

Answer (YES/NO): NO